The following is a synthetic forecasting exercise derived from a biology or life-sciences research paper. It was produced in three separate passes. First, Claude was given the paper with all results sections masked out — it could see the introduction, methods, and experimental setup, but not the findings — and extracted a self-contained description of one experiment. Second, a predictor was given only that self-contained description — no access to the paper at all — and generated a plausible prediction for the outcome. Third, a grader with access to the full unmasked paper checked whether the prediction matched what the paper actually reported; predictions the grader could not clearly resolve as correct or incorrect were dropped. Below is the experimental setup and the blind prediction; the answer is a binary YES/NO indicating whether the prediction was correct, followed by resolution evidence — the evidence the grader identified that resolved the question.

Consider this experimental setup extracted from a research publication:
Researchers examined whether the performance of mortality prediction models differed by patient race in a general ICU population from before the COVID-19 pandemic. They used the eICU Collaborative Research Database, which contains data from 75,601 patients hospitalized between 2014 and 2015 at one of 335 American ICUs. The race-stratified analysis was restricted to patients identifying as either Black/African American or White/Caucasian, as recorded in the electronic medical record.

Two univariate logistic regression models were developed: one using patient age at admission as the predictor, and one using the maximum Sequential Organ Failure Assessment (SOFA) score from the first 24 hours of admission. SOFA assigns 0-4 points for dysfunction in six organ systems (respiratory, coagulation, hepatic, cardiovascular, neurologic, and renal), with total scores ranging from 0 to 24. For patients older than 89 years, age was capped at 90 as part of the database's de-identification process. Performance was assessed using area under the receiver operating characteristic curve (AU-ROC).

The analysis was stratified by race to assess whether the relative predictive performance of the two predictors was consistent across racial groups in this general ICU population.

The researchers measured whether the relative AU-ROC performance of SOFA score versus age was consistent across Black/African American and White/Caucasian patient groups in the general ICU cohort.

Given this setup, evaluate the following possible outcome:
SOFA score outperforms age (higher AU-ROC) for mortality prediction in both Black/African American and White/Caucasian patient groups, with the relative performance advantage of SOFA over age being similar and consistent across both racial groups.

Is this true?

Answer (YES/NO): NO